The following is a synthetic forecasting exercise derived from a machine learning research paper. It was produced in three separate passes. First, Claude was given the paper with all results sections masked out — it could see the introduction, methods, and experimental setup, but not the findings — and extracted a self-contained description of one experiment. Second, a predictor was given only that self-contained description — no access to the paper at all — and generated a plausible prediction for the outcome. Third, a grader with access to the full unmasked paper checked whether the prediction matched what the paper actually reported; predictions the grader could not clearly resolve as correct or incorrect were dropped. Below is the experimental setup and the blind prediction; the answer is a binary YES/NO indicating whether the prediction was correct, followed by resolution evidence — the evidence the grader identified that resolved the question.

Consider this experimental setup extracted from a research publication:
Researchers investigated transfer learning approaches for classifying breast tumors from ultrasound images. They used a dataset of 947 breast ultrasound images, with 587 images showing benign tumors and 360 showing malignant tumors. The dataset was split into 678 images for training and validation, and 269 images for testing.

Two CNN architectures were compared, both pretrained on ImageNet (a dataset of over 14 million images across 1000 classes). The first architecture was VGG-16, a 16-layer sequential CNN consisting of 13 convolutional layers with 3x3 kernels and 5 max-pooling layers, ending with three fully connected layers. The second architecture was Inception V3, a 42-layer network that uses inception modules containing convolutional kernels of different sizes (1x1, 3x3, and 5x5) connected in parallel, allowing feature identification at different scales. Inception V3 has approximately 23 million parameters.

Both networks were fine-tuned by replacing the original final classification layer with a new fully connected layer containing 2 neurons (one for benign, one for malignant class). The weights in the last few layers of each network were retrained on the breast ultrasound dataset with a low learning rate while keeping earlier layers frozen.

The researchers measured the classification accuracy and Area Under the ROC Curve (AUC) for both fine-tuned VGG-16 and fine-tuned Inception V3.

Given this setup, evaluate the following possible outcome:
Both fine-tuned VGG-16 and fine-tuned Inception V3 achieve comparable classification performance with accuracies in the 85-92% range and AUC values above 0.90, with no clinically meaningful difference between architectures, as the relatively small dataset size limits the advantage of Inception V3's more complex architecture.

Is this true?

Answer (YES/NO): NO